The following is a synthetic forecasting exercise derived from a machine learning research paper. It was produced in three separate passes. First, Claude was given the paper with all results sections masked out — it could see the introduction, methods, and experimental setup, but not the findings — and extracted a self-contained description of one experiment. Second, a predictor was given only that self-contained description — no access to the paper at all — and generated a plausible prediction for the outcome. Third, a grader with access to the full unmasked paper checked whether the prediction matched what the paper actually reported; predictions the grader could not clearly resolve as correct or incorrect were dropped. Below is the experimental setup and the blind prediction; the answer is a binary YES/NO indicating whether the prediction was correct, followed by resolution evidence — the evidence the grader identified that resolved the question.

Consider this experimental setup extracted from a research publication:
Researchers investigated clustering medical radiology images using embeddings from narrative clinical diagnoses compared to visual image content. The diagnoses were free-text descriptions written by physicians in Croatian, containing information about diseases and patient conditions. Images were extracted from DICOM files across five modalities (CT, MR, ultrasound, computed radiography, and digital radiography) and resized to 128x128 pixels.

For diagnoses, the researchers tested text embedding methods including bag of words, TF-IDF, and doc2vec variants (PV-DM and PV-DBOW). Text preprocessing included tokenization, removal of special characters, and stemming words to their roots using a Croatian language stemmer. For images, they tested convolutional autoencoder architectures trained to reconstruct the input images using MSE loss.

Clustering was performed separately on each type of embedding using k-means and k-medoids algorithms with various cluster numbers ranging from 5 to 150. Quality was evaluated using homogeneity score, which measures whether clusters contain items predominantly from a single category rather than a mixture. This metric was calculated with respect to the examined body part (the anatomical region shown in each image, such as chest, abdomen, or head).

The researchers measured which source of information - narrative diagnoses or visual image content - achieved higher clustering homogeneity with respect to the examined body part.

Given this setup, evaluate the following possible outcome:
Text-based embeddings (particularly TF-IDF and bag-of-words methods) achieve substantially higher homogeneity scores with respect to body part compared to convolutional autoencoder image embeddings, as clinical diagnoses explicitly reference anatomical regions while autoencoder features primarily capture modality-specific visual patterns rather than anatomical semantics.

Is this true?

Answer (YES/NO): NO